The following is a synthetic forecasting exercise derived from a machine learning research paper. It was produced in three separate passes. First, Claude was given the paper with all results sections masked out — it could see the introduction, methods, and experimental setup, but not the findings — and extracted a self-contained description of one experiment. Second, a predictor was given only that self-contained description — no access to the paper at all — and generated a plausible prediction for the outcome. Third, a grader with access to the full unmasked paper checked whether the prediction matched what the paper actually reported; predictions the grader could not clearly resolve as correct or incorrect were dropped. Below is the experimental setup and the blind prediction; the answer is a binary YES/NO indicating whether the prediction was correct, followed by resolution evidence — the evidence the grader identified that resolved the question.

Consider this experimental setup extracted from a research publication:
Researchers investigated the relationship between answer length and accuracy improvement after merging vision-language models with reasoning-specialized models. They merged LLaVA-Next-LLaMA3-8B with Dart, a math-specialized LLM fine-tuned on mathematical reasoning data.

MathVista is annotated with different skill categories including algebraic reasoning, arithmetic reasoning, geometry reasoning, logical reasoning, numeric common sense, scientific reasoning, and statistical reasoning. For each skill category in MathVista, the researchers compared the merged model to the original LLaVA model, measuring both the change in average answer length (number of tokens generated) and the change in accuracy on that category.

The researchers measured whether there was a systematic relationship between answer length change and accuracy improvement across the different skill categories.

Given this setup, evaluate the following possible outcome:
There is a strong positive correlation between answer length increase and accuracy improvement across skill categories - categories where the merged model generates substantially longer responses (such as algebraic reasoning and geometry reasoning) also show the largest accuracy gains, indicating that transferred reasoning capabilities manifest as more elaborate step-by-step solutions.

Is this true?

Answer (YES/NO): YES